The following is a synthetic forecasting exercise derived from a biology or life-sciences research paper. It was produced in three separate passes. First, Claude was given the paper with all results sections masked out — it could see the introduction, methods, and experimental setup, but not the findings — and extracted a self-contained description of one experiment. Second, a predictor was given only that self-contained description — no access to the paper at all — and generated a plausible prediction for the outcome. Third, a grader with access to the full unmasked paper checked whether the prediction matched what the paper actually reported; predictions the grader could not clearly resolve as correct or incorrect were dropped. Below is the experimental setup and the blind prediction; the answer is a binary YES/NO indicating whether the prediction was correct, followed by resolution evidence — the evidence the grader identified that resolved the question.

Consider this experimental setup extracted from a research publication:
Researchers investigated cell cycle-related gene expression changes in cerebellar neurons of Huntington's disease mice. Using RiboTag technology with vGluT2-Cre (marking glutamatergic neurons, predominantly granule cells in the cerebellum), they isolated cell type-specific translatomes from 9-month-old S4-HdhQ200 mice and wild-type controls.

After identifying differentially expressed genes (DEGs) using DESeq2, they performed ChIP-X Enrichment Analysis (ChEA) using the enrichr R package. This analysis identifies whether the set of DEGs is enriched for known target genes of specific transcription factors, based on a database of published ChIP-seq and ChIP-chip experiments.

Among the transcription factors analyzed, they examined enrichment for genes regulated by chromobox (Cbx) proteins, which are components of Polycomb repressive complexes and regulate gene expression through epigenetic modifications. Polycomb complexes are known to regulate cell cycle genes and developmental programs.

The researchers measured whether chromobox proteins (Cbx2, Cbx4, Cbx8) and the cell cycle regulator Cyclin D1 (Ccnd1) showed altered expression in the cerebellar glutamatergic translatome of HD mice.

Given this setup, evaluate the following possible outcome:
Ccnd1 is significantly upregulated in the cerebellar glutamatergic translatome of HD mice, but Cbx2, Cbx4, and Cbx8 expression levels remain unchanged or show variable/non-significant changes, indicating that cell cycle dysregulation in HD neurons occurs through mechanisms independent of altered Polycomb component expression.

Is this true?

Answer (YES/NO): NO